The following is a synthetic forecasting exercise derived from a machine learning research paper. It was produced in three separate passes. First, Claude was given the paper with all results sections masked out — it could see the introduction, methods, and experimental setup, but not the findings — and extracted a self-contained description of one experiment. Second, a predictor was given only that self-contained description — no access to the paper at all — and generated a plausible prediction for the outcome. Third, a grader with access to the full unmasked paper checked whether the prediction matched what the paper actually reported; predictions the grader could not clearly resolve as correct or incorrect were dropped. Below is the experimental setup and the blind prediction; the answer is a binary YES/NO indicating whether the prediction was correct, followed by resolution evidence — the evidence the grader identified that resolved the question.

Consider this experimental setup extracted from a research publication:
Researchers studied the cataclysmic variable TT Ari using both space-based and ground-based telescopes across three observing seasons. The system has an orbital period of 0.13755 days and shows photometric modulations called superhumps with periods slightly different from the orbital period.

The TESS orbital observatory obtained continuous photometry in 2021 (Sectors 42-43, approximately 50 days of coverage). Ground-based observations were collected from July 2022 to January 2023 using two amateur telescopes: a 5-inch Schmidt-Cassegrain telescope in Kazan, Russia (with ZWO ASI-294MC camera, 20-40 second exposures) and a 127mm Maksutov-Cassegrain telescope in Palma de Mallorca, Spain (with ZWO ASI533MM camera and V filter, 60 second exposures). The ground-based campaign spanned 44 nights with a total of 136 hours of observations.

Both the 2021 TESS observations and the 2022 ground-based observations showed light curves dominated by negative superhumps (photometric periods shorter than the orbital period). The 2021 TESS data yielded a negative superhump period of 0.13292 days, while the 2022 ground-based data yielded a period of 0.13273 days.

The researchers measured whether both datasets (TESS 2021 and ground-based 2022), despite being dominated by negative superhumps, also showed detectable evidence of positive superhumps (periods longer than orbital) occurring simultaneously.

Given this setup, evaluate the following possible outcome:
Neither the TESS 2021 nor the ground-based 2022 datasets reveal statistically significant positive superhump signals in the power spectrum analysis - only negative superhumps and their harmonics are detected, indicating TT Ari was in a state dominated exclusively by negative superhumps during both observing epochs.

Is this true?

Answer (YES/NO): NO